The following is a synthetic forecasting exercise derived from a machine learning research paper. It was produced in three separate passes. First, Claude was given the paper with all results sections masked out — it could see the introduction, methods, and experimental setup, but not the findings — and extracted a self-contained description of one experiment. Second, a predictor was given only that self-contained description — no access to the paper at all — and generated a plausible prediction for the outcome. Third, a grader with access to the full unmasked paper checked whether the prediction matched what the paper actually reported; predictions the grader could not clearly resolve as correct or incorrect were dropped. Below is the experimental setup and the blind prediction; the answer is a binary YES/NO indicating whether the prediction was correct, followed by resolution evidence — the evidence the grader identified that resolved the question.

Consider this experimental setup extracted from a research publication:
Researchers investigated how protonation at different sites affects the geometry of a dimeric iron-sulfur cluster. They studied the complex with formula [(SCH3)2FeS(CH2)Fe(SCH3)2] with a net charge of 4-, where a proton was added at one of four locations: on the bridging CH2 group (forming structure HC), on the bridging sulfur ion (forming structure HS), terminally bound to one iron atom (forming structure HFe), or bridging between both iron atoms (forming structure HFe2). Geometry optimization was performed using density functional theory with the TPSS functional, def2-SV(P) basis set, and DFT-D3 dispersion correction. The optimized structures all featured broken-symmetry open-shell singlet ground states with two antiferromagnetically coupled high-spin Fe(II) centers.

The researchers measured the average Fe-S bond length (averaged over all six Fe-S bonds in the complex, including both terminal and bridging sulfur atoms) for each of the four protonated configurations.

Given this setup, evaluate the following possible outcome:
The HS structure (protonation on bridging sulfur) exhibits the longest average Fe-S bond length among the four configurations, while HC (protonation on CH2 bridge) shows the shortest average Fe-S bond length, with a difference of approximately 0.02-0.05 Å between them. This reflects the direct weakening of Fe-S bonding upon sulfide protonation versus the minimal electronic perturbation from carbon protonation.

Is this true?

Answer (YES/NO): NO